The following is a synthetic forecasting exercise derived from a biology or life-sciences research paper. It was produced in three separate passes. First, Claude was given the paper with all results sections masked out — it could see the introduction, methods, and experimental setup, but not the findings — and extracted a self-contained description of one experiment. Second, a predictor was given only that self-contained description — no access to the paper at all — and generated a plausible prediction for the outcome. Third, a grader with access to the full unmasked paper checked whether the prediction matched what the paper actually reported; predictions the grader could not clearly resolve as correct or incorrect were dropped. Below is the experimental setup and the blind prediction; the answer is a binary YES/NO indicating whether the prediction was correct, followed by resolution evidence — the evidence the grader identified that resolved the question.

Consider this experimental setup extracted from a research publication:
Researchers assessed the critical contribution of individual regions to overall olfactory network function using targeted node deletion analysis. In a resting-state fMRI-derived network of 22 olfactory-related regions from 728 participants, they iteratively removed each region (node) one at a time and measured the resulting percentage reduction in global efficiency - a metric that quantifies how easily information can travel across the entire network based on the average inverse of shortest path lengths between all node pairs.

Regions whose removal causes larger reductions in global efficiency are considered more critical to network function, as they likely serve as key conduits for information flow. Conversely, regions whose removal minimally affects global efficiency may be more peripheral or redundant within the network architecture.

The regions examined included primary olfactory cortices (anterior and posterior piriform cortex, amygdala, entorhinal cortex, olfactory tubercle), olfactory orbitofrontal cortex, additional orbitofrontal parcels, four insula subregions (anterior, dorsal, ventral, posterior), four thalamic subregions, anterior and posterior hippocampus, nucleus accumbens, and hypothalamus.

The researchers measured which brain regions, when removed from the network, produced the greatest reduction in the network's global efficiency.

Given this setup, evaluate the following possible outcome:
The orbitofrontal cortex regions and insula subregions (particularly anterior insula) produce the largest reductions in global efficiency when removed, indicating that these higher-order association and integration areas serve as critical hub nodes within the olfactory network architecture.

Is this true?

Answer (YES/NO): NO